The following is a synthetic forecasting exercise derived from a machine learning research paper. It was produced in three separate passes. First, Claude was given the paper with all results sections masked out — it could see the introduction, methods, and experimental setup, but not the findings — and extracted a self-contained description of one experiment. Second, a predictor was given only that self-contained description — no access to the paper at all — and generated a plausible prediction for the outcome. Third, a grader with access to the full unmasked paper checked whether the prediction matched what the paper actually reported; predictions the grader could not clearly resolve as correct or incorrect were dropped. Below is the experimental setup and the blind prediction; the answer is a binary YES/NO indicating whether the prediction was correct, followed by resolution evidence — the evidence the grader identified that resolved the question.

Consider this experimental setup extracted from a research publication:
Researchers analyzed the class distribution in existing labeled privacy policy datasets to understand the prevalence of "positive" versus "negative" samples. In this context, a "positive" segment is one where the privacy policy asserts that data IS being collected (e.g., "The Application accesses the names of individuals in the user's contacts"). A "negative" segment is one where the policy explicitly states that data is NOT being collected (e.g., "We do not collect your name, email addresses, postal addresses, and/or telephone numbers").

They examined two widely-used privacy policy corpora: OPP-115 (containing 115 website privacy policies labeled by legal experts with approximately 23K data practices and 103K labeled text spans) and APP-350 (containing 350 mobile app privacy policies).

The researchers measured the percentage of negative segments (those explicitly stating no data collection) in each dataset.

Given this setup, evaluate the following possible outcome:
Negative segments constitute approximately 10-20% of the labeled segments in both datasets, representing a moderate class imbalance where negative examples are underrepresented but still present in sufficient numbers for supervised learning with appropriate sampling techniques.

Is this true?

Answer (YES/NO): NO